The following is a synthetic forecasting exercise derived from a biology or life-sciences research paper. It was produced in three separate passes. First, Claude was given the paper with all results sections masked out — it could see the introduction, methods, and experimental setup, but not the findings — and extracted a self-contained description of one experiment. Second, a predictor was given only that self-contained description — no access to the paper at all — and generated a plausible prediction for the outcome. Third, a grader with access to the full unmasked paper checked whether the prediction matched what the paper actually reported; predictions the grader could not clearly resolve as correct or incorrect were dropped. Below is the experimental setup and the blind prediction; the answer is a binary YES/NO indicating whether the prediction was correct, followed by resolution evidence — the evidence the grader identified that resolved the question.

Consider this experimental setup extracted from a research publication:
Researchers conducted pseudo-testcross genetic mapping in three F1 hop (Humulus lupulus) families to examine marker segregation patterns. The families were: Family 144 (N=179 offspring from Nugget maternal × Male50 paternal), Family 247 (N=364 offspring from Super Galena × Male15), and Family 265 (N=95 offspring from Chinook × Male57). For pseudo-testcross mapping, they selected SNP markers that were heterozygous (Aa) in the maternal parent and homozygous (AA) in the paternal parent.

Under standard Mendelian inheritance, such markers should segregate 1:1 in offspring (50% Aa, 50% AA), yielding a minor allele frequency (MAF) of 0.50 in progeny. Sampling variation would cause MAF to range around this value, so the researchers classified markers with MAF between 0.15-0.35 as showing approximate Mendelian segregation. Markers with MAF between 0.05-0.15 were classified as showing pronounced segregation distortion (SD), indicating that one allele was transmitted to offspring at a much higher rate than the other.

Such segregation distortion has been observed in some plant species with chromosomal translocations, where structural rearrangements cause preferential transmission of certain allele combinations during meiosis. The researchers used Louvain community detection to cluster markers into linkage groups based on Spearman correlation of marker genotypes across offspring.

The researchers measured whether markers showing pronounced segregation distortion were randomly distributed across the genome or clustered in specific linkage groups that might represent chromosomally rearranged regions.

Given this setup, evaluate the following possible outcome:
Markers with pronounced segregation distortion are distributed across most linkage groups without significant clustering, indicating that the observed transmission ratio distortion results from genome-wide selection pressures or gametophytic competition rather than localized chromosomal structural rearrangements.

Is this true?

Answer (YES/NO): NO